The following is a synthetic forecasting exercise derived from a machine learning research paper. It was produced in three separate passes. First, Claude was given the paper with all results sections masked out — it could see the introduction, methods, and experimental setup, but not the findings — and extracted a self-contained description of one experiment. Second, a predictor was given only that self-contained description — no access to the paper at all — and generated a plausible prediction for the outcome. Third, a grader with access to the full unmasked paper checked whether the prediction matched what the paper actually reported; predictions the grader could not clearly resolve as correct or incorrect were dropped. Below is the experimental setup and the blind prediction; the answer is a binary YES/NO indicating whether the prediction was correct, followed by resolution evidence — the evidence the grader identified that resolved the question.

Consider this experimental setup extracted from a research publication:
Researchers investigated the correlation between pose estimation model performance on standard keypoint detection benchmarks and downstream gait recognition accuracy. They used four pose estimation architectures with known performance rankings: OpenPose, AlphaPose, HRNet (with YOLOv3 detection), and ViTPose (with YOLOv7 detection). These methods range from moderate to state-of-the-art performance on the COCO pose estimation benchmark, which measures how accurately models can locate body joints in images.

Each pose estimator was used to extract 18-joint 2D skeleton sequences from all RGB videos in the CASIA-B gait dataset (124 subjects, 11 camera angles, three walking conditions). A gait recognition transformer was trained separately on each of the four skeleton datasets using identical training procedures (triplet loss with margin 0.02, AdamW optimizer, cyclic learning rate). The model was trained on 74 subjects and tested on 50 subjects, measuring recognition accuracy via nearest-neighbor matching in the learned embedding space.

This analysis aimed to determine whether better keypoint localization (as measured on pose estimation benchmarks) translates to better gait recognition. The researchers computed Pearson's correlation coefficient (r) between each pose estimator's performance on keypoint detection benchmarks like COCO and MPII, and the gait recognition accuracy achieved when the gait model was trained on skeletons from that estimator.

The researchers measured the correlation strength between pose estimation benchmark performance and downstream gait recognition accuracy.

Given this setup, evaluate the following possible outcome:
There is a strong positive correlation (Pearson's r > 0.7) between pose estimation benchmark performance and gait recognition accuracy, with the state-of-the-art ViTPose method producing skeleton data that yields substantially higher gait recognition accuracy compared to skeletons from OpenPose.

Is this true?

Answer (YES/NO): YES